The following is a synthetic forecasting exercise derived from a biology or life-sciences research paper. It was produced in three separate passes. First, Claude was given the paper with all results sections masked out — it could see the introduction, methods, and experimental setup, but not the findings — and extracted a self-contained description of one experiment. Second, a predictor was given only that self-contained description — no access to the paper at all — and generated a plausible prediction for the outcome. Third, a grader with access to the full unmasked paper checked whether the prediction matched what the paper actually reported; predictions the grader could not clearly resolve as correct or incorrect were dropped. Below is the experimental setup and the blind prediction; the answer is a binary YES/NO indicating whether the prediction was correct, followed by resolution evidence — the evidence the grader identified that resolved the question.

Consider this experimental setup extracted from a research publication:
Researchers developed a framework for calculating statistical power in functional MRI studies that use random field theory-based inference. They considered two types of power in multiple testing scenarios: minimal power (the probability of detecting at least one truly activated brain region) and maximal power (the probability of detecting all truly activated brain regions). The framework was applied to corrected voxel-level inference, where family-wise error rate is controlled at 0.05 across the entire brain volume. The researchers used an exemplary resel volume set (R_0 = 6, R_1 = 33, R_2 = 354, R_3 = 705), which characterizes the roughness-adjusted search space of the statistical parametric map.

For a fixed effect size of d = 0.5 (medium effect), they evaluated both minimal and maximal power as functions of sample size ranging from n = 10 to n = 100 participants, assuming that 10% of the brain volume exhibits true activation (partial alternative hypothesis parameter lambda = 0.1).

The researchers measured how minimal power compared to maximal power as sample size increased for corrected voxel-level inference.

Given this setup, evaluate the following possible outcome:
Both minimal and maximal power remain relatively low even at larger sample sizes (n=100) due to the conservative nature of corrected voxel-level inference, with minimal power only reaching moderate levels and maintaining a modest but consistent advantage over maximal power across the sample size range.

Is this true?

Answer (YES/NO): NO